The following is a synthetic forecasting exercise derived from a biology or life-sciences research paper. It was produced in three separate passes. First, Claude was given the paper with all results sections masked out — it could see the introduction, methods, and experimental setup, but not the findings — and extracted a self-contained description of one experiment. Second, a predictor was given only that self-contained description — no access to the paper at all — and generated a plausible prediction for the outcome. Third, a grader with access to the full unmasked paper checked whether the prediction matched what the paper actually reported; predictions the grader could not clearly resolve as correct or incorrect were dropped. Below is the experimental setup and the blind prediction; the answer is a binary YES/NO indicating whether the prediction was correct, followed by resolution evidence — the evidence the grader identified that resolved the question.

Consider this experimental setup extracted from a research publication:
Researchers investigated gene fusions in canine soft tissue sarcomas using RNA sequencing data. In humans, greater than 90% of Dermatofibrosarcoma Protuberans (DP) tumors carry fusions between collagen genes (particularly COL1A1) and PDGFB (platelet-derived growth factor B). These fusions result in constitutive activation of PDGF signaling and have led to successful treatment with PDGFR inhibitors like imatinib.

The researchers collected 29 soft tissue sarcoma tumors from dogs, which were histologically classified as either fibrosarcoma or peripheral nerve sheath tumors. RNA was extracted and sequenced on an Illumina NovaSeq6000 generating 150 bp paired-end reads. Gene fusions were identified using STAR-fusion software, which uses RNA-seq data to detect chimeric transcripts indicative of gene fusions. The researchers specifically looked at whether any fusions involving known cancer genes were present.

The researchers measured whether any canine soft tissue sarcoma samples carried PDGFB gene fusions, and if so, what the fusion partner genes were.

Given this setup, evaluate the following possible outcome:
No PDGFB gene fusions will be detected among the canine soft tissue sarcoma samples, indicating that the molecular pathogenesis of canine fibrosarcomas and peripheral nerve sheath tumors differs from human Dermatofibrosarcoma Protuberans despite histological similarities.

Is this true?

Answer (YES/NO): NO